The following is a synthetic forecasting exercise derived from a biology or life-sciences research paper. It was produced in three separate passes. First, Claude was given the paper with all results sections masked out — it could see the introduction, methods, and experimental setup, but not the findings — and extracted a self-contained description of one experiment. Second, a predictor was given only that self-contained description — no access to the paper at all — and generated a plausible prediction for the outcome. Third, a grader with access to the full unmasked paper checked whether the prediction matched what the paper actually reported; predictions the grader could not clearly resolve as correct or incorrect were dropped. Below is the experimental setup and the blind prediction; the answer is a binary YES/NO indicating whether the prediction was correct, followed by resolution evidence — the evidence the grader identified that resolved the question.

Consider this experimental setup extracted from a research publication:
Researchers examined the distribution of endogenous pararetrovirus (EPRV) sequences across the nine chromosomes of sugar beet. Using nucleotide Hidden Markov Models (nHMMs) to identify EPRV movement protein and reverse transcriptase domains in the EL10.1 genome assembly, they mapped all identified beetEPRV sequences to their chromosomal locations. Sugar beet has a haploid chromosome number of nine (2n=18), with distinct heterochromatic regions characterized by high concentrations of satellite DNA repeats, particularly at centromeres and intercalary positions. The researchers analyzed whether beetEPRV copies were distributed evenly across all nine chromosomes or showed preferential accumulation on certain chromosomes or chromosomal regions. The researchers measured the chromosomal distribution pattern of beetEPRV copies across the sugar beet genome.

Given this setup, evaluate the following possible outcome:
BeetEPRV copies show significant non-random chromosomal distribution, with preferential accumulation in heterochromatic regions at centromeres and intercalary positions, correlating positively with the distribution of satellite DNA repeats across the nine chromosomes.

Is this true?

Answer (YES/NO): YES